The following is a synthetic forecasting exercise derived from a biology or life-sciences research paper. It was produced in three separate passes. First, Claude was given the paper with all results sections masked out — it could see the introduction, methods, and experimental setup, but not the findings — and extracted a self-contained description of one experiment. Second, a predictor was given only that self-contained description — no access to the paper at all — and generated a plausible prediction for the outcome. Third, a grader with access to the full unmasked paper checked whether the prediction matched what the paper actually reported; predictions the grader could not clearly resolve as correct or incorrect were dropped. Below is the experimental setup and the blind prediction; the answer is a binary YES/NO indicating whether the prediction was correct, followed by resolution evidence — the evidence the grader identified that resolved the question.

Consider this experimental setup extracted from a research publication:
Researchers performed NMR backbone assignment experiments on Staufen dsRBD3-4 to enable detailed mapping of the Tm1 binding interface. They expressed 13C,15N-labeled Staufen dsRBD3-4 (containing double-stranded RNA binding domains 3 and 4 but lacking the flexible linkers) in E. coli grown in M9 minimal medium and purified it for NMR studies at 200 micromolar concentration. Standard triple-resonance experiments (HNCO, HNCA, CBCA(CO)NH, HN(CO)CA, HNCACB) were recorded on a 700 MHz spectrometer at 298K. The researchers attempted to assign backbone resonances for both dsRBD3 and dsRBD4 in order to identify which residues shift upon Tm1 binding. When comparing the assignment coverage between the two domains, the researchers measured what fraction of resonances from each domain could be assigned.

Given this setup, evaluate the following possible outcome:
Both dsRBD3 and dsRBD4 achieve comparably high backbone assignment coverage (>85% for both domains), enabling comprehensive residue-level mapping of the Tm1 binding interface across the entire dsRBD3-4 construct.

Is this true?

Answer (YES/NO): NO